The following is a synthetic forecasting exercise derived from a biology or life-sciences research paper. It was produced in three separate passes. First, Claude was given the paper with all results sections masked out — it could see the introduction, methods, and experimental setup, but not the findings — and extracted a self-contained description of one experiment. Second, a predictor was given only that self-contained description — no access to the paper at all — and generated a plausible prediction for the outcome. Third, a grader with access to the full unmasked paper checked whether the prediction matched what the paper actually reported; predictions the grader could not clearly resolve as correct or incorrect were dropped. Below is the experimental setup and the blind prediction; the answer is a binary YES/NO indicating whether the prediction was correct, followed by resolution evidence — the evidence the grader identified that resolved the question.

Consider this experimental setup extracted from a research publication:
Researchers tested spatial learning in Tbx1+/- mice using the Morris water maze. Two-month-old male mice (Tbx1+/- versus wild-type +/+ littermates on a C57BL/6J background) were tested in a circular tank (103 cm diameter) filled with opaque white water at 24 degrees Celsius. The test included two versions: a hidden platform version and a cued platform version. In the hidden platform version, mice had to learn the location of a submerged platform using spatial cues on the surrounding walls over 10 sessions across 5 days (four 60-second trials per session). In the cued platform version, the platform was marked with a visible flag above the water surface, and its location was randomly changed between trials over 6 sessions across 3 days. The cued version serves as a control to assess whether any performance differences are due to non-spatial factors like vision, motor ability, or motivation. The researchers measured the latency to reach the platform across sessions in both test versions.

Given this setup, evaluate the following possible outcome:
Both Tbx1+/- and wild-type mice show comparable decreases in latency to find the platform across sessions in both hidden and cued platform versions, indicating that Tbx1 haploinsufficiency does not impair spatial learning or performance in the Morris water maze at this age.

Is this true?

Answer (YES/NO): NO